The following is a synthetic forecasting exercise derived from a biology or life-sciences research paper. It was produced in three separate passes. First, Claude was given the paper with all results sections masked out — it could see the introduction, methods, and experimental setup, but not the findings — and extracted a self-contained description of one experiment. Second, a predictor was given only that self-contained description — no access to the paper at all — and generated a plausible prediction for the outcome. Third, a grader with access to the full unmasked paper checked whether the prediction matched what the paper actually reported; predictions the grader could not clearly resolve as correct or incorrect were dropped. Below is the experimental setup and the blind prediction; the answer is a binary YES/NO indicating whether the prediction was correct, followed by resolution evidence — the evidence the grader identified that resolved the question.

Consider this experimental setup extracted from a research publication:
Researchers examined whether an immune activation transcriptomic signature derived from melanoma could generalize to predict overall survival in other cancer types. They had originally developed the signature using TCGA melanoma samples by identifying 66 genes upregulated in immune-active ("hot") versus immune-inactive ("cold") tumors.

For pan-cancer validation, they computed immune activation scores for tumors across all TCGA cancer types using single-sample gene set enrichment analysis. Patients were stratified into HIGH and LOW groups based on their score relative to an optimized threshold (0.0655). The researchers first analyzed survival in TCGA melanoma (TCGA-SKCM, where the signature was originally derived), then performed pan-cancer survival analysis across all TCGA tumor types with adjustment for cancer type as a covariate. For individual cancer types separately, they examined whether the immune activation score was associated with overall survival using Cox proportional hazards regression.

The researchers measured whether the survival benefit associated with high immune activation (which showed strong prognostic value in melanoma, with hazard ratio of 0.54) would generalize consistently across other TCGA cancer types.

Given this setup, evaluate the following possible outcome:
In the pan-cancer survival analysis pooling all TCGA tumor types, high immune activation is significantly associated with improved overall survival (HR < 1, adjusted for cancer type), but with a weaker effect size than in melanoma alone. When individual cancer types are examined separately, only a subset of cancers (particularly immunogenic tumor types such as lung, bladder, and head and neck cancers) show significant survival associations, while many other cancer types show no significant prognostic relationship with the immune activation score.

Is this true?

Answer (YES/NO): YES